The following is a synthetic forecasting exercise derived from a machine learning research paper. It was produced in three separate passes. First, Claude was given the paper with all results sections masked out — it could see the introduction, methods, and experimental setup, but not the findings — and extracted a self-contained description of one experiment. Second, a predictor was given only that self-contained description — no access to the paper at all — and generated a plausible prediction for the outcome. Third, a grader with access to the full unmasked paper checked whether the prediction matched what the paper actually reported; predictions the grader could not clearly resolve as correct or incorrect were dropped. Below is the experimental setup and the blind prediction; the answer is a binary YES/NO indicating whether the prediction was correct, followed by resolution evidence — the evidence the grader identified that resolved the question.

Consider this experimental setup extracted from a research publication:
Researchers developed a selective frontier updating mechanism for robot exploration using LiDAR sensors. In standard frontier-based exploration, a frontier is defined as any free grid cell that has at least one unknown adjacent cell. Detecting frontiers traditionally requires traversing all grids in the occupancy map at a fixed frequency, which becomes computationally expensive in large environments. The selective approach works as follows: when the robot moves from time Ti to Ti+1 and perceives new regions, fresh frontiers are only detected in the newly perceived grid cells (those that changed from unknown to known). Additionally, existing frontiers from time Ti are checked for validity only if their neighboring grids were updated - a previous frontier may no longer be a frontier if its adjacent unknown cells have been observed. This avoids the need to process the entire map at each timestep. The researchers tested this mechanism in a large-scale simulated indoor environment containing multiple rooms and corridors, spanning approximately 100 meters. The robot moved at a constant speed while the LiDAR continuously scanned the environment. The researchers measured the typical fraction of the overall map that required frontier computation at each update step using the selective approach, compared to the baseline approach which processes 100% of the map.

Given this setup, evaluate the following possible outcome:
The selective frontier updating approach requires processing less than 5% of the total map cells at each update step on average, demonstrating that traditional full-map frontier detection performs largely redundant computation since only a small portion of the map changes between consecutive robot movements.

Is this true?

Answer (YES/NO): NO